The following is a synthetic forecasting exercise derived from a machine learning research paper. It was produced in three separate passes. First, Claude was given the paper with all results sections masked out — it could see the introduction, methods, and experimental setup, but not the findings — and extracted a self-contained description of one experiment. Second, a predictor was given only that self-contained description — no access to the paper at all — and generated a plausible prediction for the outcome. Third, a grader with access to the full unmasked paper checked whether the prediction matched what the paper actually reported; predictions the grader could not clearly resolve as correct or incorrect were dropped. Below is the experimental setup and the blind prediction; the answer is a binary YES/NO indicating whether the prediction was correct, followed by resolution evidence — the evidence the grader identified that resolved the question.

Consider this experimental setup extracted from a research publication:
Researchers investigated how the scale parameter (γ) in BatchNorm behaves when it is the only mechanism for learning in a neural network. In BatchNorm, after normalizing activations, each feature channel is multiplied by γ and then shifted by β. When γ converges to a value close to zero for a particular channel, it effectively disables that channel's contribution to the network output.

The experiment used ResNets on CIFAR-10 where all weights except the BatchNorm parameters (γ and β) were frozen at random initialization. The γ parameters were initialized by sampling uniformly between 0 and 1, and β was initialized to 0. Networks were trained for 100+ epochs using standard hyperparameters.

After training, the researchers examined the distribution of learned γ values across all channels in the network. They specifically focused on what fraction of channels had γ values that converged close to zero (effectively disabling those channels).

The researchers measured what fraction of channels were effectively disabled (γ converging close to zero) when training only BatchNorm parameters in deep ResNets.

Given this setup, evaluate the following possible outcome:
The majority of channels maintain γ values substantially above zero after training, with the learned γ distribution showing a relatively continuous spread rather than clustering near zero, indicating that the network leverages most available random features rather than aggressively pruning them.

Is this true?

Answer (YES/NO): NO